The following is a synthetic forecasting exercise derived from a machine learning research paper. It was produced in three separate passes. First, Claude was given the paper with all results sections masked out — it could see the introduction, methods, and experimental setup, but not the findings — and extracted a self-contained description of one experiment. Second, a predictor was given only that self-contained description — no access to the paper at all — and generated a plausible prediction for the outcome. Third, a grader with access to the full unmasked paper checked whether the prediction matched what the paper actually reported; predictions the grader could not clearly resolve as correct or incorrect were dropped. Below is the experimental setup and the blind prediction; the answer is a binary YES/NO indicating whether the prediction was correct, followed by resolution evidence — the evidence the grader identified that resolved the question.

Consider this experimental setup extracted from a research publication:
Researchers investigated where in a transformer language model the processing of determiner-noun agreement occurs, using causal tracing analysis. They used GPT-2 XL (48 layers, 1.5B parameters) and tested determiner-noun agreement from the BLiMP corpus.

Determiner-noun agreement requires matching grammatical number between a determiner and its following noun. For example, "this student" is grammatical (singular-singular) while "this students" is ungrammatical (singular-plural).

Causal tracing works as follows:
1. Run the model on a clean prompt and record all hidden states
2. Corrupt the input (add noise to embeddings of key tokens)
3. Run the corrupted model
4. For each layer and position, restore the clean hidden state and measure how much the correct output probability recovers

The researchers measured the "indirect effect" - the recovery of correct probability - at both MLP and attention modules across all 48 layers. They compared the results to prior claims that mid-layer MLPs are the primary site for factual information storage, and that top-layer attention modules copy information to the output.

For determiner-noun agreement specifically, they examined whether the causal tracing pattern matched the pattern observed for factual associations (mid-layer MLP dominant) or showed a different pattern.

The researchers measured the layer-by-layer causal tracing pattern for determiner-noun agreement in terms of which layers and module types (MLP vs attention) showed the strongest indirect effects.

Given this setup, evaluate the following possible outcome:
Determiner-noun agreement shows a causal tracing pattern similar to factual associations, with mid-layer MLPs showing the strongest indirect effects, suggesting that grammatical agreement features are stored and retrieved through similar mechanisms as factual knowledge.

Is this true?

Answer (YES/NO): NO